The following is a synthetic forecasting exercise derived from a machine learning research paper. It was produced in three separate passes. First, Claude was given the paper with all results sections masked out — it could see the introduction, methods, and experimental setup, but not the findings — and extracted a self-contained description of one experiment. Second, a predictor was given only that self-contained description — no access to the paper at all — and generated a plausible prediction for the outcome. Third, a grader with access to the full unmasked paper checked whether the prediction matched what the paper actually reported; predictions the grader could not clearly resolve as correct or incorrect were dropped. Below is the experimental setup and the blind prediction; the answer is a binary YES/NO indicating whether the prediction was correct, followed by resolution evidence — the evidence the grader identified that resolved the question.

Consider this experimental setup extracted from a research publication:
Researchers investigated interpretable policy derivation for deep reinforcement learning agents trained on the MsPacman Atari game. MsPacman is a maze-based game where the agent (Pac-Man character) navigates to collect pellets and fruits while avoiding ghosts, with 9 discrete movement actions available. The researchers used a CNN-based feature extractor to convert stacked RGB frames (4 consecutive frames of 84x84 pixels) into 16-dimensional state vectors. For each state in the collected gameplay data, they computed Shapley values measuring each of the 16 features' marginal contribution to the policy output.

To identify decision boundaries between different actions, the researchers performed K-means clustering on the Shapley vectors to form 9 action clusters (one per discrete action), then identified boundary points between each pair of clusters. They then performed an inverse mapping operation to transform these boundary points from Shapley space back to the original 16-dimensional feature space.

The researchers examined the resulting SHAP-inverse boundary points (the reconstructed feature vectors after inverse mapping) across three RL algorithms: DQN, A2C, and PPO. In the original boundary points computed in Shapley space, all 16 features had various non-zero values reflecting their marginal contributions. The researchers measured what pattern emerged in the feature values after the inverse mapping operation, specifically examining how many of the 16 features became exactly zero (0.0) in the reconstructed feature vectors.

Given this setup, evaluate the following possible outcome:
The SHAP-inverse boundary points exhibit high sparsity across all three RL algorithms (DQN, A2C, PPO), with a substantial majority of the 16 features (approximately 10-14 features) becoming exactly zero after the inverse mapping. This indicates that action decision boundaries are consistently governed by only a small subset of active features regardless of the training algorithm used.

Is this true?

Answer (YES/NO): YES